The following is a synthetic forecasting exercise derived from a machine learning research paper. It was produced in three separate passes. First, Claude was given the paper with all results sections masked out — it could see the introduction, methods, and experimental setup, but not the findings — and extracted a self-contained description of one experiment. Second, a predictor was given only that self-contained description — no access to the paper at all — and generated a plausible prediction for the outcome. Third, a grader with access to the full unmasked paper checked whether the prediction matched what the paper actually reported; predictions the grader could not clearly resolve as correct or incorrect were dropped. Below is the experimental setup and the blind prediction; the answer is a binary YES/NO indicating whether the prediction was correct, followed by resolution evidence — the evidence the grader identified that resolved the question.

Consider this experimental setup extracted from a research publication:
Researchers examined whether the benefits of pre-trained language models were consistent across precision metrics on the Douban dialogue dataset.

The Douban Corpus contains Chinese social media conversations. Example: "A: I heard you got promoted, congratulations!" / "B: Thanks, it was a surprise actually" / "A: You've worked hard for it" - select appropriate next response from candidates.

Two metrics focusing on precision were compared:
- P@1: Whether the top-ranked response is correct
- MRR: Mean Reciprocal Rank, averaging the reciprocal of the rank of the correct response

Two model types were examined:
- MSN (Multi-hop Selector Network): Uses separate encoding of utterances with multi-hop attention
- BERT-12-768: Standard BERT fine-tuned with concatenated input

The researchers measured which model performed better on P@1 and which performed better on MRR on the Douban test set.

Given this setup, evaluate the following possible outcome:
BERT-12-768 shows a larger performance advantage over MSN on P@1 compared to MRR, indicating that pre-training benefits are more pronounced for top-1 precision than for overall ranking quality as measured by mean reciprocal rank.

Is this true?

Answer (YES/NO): NO